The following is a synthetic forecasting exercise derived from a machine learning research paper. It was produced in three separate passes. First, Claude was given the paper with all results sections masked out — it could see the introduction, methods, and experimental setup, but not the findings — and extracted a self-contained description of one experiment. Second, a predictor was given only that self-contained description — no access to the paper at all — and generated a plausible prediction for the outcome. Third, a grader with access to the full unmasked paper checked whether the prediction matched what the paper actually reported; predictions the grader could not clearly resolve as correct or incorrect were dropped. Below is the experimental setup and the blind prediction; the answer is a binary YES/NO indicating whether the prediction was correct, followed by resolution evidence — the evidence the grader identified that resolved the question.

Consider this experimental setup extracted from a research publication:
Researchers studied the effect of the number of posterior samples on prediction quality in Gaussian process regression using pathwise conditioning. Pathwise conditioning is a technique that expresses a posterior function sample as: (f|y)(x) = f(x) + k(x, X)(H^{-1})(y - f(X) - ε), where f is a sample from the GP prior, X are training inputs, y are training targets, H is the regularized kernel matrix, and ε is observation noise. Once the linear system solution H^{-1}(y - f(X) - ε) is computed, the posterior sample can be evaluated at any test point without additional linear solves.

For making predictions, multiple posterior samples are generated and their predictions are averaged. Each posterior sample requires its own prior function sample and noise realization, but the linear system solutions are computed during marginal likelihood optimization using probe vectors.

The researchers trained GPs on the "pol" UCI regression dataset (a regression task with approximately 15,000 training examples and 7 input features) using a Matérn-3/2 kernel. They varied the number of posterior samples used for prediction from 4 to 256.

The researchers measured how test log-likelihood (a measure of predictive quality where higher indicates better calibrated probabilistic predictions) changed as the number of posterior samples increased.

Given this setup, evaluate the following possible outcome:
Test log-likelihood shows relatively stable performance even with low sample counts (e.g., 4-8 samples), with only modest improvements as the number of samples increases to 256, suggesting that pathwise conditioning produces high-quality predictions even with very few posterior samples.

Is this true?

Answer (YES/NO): NO